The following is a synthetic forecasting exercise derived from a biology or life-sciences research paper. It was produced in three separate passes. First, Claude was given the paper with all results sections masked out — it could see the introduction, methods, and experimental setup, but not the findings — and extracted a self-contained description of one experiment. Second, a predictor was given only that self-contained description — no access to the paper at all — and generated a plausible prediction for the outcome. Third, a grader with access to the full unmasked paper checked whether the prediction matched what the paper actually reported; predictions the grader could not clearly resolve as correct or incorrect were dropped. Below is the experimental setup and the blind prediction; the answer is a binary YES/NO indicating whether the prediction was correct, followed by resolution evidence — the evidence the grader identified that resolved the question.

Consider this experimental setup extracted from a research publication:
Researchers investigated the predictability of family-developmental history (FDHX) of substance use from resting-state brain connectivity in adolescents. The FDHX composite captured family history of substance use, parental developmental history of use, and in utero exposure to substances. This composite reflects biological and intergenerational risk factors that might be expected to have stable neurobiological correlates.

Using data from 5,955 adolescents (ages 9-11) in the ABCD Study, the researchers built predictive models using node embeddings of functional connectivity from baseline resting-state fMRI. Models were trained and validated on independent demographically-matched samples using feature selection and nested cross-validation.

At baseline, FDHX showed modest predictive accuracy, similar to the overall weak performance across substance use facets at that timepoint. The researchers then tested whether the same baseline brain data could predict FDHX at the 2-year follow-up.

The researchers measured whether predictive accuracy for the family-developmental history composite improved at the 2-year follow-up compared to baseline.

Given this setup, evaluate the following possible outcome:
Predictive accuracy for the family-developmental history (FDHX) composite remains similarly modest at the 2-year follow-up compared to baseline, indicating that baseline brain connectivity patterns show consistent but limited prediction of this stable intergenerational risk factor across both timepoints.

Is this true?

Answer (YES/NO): NO